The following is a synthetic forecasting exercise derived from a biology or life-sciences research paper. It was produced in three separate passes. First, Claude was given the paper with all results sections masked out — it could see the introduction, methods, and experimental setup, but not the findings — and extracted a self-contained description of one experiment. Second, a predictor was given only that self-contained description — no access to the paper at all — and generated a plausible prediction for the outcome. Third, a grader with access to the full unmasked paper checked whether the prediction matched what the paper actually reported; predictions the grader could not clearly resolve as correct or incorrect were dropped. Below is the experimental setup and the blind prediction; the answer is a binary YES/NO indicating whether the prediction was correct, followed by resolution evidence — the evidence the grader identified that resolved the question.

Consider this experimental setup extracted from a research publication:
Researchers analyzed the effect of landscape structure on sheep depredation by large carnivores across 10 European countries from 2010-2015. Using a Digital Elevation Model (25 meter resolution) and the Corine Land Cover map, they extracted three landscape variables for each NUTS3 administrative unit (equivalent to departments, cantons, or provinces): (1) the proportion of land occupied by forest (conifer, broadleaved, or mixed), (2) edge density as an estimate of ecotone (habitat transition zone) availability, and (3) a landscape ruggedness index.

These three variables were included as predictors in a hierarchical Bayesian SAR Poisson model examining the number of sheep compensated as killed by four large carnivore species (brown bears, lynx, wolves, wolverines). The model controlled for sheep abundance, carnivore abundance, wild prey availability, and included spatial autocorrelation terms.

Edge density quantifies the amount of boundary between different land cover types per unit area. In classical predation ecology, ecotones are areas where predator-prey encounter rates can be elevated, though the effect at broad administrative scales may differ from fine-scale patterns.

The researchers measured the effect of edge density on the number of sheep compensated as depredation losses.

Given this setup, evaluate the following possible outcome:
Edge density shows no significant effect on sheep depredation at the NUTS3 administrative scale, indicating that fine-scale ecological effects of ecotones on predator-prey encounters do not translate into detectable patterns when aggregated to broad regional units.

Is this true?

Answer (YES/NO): YES